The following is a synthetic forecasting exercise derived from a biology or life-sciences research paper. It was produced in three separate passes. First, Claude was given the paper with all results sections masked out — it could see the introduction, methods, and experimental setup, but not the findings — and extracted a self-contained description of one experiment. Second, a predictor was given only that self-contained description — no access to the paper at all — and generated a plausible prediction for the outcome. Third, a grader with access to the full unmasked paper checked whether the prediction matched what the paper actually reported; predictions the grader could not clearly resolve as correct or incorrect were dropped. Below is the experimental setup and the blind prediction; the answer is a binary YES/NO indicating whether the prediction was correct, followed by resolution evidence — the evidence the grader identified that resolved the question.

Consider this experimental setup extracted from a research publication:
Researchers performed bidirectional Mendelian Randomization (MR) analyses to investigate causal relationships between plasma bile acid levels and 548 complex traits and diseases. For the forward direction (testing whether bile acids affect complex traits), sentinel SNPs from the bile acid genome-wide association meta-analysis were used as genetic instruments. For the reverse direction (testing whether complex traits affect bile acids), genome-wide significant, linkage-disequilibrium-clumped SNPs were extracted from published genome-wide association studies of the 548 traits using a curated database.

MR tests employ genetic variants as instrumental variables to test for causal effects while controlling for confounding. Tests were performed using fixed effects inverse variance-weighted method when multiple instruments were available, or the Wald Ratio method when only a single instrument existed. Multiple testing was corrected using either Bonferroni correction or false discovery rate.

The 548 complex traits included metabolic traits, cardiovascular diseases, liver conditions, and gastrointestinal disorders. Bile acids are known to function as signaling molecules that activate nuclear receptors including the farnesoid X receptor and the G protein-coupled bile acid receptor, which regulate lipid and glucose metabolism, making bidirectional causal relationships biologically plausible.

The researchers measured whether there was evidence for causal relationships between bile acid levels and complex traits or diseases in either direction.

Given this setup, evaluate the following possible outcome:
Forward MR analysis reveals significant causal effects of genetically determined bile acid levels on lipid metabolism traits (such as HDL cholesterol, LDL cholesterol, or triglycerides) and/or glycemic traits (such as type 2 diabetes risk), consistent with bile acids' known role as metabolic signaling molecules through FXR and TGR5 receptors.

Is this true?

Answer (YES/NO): YES